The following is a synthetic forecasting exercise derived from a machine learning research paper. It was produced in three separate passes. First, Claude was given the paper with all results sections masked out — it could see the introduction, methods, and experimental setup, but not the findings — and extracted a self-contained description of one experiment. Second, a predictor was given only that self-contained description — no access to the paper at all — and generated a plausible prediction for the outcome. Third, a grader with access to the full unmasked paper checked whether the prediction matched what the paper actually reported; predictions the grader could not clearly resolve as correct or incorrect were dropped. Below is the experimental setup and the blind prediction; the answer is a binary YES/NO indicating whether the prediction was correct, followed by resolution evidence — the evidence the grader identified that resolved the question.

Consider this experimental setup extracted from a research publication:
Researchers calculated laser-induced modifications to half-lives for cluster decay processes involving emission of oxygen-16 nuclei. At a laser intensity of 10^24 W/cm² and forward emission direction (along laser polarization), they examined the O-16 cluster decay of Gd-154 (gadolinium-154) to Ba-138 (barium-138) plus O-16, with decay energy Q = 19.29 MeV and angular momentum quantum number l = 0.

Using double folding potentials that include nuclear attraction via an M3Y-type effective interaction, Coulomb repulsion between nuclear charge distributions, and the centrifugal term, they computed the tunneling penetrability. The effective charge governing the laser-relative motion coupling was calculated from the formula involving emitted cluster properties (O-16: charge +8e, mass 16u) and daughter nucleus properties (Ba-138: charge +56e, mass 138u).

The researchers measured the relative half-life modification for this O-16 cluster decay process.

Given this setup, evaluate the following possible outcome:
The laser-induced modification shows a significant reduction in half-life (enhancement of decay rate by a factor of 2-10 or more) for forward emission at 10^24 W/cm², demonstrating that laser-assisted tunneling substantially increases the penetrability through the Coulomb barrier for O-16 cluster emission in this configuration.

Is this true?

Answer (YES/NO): NO